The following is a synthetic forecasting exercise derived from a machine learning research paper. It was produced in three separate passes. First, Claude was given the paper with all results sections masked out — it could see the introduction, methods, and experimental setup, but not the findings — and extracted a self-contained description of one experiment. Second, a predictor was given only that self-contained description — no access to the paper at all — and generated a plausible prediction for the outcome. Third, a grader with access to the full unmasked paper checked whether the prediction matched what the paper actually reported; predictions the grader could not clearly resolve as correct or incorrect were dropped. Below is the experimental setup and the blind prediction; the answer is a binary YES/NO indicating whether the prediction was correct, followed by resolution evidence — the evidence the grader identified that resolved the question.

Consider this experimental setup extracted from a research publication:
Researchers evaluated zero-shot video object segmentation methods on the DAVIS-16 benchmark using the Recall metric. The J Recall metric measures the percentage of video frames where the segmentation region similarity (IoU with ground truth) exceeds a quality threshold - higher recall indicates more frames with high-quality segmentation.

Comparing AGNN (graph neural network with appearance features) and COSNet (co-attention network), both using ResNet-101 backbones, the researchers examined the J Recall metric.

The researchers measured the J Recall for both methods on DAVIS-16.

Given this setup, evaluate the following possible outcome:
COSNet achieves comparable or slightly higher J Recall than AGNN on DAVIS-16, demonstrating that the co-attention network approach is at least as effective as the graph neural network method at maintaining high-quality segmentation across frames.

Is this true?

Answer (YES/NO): NO